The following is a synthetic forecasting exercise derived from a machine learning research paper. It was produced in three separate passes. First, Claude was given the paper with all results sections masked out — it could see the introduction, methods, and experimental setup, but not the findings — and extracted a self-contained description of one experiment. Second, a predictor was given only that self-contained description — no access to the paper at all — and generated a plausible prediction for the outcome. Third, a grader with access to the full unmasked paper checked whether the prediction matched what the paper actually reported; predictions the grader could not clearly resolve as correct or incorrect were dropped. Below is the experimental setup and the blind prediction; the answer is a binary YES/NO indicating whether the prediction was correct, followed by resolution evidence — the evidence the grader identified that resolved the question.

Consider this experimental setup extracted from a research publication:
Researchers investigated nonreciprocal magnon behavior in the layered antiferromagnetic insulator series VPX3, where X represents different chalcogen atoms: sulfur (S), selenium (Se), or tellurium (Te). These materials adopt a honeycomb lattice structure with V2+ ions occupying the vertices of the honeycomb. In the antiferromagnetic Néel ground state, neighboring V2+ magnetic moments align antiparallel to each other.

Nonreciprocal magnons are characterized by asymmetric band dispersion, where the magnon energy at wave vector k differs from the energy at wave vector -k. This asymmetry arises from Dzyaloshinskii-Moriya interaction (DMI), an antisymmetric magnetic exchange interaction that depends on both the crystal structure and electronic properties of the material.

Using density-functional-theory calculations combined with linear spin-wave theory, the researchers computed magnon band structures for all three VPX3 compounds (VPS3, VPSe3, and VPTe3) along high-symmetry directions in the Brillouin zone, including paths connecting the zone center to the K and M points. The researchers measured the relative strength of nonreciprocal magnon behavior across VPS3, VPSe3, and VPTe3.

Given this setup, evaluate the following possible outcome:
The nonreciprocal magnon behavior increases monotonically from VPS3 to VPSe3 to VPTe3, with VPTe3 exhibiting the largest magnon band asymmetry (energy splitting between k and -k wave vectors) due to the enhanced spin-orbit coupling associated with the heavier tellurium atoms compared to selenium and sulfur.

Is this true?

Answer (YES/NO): YES